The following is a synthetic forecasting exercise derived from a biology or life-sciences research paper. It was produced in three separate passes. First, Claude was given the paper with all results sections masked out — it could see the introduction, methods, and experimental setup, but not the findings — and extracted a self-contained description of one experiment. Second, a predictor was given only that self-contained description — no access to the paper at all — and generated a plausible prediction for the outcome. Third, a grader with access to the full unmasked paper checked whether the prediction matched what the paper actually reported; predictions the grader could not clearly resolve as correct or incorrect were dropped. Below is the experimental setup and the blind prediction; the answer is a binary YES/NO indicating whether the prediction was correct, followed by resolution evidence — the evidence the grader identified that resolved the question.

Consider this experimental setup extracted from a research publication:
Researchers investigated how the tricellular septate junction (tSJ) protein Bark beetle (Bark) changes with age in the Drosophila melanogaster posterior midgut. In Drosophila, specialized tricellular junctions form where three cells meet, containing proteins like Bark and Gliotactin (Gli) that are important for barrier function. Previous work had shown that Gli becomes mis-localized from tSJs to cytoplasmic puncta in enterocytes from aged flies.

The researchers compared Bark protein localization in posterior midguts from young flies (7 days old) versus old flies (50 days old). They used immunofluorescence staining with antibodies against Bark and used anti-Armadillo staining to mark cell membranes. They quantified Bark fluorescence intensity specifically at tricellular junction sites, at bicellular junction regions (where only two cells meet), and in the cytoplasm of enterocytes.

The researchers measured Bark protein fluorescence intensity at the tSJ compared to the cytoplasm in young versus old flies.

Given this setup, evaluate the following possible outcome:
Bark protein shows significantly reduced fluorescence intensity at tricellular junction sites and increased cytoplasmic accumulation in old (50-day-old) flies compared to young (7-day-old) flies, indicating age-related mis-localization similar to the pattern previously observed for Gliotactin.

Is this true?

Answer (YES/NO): YES